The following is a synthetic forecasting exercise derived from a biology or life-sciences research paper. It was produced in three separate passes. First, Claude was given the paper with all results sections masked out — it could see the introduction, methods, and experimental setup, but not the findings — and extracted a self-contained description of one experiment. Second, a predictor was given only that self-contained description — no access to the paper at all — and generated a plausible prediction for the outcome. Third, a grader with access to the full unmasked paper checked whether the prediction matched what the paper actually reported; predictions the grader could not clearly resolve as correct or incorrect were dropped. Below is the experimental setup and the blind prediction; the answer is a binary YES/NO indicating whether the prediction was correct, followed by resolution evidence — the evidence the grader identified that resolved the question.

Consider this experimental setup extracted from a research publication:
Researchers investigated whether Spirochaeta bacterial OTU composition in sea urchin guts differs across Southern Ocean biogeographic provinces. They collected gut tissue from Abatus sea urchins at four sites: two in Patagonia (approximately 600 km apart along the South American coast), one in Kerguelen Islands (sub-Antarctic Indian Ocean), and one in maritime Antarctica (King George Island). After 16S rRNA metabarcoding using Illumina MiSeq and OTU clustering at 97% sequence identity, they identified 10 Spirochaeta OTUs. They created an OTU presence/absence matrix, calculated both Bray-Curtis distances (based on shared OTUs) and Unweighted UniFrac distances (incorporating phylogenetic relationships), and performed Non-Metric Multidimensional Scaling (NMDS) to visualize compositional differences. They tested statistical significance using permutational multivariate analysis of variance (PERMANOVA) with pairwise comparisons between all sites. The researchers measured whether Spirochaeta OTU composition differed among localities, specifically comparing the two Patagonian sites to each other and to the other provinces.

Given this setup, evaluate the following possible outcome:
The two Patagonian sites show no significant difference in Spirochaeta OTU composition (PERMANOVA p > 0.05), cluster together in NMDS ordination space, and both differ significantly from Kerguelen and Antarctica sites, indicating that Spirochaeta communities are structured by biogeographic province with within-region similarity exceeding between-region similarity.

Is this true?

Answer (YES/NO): YES